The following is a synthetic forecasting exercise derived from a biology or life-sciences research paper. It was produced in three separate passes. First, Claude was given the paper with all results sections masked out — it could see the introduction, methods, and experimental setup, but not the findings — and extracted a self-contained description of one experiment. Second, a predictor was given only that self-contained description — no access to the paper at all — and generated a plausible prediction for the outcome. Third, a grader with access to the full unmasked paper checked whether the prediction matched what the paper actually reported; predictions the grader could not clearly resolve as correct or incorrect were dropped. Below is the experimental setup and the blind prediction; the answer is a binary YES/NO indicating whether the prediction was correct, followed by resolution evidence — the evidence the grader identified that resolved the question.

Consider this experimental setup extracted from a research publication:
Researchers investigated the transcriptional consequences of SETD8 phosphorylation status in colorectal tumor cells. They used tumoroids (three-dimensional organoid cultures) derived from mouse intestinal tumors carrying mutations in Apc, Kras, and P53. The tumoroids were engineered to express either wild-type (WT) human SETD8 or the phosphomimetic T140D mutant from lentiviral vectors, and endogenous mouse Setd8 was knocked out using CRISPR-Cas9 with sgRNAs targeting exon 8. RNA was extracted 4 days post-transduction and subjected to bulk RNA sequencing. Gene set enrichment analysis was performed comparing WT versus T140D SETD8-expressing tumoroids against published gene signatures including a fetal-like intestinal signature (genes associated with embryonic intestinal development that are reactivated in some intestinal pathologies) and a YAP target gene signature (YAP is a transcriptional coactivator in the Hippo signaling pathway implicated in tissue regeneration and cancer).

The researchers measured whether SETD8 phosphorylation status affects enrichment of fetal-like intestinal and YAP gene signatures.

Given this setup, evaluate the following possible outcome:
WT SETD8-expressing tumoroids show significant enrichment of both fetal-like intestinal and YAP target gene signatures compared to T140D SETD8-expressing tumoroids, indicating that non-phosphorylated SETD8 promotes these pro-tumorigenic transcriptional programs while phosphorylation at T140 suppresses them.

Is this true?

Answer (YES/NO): YES